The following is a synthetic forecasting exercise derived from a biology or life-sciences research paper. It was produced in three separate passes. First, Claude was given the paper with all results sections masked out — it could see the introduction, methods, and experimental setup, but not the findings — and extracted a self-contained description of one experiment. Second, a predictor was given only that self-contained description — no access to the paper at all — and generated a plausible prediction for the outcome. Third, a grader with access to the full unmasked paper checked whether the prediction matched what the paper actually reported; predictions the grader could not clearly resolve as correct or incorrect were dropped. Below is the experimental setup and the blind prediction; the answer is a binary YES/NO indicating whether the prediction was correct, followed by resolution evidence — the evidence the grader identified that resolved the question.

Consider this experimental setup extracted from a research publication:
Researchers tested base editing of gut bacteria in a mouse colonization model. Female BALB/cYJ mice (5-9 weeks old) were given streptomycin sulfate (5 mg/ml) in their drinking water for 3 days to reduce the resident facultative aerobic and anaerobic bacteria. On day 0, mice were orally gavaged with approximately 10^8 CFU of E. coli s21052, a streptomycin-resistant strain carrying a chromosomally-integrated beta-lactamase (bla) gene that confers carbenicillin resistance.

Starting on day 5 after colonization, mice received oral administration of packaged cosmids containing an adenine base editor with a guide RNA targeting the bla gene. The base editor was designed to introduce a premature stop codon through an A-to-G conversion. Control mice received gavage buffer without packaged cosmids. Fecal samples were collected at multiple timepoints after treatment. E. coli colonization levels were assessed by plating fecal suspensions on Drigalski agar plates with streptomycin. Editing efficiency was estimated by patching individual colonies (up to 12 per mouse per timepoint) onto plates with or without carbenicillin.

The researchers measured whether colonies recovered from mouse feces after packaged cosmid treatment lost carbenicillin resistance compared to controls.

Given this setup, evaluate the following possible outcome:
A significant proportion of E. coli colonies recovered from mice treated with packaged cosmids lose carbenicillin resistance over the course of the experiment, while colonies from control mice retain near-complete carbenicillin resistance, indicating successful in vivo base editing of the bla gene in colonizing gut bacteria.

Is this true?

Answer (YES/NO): YES